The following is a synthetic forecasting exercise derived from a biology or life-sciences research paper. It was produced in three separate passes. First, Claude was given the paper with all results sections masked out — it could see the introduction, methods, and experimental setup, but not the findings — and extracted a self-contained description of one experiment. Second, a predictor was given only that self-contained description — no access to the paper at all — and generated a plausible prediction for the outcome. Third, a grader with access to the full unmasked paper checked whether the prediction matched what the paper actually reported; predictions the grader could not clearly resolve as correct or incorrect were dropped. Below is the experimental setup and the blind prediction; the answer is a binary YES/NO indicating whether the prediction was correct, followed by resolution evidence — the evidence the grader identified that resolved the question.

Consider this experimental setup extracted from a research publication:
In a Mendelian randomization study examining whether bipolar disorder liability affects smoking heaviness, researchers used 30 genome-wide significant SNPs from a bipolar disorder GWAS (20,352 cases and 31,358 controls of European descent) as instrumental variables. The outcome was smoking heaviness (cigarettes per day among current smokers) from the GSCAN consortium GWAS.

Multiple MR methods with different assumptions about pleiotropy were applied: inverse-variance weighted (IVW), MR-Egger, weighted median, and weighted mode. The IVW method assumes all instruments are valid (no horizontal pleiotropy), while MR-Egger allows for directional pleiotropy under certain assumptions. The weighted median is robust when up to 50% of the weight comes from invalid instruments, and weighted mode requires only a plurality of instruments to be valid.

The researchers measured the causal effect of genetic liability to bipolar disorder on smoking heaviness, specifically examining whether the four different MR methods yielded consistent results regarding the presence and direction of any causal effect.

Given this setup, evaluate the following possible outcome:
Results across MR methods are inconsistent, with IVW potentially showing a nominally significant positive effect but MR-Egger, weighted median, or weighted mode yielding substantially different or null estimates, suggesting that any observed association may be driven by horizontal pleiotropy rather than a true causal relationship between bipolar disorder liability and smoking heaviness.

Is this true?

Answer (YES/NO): YES